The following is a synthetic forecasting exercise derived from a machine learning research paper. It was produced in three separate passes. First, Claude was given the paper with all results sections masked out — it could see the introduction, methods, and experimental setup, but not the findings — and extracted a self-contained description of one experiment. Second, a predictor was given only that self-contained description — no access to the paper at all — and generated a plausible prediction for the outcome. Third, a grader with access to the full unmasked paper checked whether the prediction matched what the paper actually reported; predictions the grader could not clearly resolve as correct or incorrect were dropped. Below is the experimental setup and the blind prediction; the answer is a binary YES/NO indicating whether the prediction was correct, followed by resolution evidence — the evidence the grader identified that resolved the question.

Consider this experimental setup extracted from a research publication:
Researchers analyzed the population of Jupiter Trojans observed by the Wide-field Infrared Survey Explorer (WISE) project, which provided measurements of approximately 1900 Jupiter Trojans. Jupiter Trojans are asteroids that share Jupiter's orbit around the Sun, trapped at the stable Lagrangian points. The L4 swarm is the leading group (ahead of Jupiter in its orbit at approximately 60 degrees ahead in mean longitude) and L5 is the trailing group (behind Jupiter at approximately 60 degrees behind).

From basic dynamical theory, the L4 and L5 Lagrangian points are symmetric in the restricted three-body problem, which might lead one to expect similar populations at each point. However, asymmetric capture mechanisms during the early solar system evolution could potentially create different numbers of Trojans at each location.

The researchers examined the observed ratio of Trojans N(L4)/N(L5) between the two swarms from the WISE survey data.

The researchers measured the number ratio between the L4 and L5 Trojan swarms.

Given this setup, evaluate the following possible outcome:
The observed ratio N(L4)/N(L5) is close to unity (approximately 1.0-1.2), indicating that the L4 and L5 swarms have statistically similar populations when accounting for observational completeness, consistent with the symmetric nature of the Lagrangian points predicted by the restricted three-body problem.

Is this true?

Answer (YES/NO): NO